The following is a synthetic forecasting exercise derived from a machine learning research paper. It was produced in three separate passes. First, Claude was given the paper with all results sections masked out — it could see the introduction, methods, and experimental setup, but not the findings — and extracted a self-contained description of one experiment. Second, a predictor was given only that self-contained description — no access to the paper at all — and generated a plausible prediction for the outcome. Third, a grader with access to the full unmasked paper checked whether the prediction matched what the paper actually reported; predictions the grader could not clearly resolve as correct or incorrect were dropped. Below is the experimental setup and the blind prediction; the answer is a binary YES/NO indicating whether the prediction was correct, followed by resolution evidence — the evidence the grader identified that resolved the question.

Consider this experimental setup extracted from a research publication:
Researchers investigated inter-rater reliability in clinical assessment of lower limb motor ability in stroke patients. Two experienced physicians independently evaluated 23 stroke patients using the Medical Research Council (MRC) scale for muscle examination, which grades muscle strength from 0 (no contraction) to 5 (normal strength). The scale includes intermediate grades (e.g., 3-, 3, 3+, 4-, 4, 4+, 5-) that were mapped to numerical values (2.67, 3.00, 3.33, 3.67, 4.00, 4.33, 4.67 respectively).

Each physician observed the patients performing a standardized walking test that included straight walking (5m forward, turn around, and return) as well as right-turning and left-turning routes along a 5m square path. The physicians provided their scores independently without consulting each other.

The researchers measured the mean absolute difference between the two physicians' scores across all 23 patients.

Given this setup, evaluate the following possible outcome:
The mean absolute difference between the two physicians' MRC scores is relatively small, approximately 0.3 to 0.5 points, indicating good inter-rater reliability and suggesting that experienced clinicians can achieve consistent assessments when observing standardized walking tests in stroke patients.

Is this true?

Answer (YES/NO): YES